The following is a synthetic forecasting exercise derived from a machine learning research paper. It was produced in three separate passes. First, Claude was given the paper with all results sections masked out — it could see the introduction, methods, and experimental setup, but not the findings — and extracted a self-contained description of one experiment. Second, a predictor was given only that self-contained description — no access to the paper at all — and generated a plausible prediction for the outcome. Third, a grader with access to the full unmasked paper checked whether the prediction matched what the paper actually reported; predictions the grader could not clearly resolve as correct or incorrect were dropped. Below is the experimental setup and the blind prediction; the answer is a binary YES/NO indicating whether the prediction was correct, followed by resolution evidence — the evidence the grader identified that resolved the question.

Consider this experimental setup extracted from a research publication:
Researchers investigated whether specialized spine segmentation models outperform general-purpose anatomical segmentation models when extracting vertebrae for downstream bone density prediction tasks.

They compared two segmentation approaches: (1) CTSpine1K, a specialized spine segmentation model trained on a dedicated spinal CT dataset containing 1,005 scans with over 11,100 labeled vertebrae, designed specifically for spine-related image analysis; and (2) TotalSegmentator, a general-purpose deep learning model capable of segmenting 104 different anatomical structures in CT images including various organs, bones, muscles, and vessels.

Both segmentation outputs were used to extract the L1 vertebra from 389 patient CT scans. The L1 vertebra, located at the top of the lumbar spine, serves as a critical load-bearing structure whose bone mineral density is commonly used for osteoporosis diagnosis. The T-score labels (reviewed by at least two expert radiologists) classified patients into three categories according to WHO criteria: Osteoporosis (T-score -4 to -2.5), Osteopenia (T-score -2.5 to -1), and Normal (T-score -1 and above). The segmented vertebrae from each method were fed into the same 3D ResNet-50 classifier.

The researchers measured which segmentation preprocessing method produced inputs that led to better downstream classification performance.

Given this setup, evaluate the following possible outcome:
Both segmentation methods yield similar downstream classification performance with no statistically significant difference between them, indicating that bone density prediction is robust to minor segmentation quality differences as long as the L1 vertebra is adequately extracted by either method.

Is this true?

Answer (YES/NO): NO